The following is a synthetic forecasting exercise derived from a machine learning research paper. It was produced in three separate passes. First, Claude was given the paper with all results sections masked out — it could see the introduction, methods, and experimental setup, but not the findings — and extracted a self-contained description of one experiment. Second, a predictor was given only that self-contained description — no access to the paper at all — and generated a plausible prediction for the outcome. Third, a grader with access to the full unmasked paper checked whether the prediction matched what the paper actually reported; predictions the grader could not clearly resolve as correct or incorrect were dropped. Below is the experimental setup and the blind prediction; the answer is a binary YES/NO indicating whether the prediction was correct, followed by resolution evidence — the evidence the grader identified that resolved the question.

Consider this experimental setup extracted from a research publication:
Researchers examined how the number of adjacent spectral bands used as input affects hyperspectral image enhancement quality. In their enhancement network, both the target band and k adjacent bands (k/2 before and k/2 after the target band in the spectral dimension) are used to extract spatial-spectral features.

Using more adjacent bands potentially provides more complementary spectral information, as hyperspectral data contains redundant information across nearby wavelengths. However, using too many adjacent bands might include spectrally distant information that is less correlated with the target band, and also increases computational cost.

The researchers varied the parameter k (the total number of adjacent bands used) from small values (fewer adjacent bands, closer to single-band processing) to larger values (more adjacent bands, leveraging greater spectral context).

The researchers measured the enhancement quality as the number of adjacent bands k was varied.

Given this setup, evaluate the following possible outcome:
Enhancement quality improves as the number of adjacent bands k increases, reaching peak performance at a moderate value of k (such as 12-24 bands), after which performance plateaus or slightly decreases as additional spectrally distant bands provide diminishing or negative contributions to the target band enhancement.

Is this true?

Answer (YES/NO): NO